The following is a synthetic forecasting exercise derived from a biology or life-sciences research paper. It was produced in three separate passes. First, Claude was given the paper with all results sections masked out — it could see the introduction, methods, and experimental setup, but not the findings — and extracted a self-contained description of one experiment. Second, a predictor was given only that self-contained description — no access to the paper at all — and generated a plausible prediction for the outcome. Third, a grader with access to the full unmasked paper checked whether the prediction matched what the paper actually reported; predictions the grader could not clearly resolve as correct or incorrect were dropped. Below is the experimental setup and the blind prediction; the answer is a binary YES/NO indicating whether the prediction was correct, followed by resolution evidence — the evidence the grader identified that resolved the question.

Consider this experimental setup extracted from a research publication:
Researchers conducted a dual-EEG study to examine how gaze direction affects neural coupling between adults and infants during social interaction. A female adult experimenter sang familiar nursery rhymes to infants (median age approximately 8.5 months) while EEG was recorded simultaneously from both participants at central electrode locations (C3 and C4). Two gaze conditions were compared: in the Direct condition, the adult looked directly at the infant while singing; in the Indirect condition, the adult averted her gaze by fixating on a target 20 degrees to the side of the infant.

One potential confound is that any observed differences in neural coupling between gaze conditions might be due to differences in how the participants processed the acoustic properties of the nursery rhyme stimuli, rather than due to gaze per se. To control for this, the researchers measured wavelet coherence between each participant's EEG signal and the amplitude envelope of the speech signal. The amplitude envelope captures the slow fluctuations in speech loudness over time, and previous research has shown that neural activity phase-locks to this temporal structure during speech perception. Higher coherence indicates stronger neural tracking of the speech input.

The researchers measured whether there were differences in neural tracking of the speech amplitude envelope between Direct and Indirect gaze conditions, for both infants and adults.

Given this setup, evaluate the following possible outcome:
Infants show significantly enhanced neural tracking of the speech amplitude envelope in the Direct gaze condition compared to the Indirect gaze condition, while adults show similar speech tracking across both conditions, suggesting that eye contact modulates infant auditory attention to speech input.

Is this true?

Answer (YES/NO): NO